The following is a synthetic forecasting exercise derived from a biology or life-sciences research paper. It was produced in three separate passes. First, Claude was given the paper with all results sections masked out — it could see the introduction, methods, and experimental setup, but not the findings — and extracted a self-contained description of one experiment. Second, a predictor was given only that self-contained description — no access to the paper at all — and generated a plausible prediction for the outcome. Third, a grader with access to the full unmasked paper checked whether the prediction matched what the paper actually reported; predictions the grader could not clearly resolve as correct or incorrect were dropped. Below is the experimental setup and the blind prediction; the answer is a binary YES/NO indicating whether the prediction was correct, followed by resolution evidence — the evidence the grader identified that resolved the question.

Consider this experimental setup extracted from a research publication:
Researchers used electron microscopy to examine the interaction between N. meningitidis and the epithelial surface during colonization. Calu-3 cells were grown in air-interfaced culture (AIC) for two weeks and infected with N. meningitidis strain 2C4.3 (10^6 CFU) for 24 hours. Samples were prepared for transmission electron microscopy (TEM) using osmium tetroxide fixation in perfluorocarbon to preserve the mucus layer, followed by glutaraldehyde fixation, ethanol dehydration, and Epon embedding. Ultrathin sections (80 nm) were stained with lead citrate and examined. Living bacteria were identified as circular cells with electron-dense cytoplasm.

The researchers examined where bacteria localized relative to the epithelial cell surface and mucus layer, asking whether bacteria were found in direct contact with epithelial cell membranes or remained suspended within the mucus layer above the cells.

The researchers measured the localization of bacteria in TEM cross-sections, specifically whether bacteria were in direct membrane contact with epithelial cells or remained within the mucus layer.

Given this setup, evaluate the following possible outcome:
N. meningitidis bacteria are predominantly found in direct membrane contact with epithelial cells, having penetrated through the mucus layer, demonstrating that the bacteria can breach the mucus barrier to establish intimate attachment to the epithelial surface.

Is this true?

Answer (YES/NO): NO